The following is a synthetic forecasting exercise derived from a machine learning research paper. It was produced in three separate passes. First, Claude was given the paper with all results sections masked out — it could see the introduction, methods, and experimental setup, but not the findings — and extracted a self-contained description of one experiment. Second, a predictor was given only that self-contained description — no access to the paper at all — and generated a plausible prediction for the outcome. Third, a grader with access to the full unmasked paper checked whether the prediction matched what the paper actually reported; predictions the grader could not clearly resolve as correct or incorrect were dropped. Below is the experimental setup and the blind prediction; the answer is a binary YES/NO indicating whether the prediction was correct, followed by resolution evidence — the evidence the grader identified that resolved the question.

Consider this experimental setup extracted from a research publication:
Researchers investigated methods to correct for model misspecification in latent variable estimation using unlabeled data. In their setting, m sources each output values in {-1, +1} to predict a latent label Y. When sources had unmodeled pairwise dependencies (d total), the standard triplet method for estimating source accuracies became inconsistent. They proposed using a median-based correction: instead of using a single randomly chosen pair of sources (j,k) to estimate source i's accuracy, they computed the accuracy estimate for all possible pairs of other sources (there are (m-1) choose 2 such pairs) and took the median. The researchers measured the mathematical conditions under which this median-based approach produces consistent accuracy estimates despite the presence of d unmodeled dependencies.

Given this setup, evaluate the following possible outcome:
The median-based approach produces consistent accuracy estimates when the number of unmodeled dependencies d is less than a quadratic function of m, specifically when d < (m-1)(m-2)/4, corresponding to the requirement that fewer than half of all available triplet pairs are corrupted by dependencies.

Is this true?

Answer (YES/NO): NO